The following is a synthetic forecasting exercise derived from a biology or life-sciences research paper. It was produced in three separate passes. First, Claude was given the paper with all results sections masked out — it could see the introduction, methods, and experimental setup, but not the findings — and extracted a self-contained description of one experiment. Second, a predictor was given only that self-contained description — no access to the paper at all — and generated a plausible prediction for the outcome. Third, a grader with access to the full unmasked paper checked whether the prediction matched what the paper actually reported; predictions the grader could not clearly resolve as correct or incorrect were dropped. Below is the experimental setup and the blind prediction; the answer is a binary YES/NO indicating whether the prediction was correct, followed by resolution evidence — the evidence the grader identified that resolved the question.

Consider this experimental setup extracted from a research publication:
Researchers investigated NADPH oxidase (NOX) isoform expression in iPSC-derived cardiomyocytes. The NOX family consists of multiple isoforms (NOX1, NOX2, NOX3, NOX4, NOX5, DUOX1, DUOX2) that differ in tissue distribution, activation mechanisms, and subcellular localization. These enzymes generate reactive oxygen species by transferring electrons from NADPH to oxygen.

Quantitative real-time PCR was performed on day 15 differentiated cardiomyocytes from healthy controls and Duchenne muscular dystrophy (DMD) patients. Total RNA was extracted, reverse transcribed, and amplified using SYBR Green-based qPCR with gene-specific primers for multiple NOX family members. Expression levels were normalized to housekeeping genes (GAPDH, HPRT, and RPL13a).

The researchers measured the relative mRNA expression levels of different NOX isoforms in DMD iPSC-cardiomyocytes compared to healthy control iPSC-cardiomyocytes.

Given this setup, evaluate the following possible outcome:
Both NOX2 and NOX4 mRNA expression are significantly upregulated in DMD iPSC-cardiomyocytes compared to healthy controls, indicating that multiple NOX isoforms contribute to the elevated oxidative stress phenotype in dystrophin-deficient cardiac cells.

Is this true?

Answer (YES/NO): NO